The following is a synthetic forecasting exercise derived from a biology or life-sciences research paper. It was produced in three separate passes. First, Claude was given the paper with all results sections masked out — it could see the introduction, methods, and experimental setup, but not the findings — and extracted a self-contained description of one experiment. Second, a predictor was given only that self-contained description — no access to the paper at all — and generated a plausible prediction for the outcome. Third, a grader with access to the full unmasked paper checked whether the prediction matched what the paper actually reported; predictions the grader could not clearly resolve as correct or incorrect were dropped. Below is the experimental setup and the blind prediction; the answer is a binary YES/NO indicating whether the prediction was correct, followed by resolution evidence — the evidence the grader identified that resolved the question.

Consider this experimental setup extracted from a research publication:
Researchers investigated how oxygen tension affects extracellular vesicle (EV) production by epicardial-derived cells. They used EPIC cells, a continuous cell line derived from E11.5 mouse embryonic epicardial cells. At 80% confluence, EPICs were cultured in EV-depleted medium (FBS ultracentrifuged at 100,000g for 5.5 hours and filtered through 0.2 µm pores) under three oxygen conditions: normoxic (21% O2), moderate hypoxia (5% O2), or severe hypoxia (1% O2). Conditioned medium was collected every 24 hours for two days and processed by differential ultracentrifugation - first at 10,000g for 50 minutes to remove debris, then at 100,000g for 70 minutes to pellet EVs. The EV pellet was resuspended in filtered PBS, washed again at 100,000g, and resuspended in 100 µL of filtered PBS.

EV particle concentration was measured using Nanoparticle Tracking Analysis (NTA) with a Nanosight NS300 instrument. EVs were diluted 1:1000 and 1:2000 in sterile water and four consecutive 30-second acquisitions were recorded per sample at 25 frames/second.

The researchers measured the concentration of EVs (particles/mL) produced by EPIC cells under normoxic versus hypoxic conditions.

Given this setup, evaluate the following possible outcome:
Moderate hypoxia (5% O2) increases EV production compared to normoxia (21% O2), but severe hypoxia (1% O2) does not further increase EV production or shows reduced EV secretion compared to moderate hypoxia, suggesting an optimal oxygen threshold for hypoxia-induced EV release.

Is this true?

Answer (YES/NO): NO